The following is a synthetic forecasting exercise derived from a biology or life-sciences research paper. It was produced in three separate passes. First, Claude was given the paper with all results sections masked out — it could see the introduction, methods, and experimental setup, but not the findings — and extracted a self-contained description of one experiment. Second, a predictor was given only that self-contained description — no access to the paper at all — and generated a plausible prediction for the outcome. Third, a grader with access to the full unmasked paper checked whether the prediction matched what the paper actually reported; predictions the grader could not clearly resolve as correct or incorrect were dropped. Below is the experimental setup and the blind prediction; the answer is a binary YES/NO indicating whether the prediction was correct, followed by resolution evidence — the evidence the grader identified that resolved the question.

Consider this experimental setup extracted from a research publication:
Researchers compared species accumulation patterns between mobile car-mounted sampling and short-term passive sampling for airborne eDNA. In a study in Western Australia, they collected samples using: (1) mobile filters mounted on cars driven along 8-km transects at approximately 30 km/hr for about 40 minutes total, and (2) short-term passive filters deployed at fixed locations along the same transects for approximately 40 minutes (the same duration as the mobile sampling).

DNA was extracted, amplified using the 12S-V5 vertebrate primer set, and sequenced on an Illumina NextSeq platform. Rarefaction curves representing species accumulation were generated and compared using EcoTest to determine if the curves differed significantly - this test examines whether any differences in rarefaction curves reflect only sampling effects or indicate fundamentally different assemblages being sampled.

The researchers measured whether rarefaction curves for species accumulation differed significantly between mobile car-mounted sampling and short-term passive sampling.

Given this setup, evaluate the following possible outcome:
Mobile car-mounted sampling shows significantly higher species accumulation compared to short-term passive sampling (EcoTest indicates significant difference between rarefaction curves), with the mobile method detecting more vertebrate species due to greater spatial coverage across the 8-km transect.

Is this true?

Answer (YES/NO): NO